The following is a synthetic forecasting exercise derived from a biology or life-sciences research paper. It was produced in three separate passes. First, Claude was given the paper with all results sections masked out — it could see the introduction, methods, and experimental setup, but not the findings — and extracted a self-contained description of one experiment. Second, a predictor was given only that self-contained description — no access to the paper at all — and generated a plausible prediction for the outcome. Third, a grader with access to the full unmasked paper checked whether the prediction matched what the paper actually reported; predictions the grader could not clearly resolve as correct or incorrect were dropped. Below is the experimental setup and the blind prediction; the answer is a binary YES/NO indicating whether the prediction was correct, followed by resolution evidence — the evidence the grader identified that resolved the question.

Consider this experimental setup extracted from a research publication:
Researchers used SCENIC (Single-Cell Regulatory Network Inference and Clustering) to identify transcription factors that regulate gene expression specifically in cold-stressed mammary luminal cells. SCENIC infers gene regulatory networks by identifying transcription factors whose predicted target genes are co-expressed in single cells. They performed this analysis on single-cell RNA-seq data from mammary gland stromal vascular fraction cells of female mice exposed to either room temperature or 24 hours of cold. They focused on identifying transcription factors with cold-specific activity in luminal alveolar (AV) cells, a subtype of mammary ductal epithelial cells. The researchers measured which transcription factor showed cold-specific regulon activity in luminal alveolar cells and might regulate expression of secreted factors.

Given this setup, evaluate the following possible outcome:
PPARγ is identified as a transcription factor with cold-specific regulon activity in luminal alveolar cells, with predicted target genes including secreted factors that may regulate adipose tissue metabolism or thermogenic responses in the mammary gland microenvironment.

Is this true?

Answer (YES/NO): NO